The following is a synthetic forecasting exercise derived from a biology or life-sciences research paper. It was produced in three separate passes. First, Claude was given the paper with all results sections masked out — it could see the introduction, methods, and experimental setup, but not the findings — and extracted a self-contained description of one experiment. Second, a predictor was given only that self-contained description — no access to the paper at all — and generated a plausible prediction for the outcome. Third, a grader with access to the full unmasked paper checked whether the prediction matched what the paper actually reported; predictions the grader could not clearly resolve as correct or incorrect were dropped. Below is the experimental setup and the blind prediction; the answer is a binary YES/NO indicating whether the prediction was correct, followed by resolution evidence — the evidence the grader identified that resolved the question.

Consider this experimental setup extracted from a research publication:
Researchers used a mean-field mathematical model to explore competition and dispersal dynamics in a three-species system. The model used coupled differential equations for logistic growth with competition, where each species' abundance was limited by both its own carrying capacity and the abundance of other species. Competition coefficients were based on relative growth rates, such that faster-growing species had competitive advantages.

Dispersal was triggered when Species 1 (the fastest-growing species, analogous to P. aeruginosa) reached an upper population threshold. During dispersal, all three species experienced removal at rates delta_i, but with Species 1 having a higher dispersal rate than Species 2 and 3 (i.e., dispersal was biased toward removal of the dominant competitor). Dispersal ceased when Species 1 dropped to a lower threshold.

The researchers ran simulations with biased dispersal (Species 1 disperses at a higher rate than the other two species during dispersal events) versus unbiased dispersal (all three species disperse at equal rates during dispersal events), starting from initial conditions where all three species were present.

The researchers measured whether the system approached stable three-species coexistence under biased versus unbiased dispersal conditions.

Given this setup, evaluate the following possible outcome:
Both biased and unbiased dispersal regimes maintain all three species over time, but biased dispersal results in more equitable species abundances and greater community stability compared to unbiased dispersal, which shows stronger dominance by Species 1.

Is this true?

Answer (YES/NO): NO